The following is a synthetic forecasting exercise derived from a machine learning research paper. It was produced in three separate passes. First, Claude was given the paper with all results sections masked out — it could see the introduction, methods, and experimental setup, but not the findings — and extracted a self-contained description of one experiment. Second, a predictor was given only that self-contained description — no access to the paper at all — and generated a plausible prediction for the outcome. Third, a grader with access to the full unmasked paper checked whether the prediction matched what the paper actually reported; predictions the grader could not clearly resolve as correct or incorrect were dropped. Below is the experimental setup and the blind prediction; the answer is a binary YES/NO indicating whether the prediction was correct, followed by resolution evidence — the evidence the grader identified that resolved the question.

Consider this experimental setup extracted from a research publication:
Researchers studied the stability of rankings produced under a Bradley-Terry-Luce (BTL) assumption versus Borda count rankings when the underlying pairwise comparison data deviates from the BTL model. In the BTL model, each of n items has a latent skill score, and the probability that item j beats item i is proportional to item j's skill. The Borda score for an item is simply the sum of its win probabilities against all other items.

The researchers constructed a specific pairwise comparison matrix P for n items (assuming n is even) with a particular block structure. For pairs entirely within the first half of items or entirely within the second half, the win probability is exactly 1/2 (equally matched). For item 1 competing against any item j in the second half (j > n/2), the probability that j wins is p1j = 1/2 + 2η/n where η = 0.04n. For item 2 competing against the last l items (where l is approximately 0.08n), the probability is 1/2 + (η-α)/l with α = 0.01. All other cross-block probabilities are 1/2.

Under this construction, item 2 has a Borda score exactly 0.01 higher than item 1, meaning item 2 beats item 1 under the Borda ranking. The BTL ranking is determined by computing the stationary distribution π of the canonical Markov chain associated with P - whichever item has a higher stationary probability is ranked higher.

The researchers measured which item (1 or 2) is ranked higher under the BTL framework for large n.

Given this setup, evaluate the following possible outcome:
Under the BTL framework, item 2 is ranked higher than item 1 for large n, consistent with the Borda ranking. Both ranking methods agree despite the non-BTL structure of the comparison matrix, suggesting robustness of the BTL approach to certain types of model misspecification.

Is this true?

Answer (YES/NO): NO